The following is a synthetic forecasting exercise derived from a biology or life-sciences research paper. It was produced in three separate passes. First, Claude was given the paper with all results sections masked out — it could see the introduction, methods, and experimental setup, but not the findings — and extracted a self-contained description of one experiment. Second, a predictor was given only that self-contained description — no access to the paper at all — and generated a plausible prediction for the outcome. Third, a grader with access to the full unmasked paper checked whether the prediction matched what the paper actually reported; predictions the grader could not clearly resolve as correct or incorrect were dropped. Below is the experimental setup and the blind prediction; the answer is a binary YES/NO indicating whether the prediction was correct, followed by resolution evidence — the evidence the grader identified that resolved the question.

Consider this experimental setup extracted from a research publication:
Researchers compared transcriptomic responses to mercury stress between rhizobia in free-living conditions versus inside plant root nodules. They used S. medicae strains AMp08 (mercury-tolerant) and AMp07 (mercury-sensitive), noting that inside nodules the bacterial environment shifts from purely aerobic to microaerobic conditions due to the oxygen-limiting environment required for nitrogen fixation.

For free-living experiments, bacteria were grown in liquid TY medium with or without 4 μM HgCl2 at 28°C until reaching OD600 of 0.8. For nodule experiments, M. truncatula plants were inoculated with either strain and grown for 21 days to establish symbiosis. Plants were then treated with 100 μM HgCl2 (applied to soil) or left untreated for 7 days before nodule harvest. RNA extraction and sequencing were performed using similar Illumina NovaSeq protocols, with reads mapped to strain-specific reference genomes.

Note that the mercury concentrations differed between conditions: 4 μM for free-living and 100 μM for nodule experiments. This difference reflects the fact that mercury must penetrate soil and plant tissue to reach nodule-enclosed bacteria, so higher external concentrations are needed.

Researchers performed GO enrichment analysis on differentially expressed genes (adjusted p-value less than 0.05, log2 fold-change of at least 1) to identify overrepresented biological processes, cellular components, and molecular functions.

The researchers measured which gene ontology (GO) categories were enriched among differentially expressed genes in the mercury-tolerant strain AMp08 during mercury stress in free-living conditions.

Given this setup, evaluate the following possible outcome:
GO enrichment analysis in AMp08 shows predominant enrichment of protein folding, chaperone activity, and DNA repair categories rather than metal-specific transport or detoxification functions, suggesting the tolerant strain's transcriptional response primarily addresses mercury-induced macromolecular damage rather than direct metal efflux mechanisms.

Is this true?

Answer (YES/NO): NO